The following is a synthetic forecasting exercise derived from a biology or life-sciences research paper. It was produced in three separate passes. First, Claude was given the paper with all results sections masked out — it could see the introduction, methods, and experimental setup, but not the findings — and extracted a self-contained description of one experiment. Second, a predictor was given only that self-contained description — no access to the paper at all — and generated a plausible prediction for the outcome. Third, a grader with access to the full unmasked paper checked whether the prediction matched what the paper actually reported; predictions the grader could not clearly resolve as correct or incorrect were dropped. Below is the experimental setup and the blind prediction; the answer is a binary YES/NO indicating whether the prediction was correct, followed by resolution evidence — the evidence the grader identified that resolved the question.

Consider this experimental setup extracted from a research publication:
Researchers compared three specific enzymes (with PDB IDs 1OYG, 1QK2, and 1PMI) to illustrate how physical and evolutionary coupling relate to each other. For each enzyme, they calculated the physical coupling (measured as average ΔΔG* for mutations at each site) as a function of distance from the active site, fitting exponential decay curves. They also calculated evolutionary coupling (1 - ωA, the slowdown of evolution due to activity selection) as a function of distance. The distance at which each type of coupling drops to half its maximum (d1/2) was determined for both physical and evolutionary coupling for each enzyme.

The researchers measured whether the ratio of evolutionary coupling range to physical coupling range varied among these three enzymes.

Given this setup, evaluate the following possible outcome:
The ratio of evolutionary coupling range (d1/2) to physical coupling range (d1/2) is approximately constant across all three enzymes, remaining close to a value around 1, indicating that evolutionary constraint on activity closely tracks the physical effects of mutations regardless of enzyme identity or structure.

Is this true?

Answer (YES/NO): NO